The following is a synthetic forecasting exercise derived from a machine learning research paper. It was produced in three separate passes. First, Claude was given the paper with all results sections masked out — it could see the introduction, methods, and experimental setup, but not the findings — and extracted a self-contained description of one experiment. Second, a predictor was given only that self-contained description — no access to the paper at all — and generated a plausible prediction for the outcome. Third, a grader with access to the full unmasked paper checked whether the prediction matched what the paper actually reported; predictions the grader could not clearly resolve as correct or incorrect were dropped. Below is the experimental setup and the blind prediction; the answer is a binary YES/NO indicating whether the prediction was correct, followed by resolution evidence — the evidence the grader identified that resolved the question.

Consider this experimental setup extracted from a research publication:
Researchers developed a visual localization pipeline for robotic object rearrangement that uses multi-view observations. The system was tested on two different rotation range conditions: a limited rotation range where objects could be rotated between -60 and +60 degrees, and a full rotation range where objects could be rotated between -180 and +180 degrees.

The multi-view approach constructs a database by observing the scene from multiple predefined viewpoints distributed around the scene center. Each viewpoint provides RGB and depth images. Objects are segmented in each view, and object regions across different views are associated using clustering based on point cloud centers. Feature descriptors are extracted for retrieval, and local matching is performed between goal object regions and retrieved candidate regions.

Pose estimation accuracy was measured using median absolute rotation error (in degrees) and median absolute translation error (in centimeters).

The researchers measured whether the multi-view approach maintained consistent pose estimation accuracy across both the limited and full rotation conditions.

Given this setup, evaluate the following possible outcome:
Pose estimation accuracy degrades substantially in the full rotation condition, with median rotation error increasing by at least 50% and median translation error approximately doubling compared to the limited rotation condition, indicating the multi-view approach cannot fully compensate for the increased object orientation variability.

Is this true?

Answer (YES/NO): NO